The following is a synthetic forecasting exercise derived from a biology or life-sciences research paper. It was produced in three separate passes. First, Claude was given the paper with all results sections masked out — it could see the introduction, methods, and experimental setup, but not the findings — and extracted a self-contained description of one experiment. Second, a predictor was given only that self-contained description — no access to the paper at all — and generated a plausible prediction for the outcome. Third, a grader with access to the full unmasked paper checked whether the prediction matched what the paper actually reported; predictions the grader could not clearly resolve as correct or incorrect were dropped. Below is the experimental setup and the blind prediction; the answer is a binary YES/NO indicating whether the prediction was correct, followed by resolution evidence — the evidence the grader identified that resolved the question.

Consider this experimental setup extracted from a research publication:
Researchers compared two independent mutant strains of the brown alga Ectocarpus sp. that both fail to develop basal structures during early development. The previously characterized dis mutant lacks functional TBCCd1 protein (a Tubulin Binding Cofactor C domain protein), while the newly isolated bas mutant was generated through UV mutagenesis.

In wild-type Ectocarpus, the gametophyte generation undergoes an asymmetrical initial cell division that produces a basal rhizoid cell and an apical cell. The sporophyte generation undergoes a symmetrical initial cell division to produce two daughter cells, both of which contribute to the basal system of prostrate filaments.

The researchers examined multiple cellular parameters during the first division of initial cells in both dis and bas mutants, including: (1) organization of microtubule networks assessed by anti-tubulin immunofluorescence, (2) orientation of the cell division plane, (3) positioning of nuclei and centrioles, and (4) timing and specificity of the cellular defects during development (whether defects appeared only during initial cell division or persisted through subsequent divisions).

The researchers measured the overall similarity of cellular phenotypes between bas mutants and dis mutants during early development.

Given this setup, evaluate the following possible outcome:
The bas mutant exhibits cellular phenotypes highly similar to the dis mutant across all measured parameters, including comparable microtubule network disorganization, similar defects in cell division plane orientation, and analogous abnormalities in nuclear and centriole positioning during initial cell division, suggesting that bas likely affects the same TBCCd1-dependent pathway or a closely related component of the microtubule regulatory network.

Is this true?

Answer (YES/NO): NO